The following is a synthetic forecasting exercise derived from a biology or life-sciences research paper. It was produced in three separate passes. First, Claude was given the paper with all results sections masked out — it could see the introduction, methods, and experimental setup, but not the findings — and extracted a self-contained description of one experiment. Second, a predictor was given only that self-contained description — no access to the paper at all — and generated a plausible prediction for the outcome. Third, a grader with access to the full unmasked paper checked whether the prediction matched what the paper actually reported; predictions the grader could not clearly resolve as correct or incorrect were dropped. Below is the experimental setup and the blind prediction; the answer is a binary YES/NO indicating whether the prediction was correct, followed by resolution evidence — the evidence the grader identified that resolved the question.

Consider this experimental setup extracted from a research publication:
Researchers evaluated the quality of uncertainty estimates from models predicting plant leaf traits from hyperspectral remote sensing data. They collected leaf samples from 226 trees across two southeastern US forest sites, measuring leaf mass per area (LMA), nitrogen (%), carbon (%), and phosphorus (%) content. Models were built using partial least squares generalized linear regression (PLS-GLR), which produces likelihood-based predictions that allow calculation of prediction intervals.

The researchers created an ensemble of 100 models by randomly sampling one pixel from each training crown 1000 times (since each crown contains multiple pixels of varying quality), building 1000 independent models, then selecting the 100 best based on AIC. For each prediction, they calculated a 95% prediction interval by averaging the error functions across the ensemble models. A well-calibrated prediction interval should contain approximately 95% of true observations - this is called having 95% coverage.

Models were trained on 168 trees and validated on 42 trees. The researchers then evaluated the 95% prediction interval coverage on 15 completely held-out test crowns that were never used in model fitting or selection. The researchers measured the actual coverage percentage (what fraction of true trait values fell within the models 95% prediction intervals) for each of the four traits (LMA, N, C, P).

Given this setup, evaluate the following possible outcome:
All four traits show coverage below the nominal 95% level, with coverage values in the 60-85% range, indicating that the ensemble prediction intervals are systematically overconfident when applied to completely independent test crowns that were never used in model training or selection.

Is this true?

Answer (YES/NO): YES